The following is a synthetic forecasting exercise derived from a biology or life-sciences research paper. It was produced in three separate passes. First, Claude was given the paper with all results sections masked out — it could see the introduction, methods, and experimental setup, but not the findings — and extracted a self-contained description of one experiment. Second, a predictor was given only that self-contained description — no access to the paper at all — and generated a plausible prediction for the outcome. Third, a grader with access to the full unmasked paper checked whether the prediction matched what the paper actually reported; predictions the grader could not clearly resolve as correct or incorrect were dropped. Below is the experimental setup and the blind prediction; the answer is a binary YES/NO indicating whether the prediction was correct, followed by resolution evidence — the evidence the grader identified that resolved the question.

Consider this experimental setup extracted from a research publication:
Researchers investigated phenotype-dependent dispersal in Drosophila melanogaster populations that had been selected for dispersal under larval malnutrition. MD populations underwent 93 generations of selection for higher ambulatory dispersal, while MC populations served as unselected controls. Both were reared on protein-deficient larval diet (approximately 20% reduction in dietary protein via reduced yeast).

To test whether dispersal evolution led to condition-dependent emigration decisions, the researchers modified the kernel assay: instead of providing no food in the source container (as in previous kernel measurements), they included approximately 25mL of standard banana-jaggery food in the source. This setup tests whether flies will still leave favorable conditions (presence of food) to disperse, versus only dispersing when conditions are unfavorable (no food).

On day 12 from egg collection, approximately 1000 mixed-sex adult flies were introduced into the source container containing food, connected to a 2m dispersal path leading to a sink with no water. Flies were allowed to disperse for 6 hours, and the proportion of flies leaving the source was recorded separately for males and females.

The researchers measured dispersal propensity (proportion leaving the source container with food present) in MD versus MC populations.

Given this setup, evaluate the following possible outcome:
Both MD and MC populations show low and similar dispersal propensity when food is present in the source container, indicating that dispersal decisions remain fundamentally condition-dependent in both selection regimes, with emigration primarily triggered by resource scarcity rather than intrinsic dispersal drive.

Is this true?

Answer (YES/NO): NO